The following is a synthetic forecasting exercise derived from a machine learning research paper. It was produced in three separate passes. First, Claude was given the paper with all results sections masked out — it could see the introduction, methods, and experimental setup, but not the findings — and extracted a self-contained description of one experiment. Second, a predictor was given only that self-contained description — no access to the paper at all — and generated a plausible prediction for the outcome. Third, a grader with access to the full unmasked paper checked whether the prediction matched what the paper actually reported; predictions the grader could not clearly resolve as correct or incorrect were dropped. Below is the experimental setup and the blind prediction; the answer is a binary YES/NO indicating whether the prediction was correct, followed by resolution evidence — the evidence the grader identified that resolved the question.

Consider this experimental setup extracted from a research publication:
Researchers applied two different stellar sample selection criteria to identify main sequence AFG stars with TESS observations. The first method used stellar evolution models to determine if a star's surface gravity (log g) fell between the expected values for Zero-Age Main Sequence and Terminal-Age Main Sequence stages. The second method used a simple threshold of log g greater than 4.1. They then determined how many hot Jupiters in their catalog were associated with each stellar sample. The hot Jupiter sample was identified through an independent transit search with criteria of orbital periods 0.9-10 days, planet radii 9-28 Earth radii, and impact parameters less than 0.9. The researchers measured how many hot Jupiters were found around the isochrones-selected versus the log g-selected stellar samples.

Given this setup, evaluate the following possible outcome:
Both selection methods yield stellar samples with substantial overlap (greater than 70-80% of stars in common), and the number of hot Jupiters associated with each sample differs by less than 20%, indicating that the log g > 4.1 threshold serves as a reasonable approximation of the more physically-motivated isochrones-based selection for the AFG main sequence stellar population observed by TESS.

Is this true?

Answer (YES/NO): NO